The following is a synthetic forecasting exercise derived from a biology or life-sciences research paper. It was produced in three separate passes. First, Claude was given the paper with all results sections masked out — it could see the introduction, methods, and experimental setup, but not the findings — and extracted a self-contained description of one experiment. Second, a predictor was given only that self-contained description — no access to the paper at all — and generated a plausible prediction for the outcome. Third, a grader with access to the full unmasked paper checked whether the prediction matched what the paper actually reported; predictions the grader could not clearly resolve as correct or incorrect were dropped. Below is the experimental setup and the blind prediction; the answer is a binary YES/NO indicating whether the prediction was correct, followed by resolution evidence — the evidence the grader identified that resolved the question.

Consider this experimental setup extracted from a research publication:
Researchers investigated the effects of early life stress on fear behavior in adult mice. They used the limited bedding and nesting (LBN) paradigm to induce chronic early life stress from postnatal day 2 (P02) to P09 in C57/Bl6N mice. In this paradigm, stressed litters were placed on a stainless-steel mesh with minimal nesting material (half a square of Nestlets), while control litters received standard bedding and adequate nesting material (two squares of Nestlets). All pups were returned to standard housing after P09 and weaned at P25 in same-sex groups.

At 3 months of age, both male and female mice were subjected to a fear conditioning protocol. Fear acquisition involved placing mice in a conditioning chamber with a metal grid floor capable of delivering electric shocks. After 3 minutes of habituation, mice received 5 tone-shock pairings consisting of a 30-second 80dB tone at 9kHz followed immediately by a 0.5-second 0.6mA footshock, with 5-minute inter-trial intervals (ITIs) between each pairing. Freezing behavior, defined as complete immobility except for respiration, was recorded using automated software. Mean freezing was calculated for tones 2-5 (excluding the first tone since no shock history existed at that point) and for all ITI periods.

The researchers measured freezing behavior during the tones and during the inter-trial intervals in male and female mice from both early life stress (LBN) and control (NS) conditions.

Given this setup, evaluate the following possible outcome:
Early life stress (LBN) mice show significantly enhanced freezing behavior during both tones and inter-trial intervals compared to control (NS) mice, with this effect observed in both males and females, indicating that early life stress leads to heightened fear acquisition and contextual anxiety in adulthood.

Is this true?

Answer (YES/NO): NO